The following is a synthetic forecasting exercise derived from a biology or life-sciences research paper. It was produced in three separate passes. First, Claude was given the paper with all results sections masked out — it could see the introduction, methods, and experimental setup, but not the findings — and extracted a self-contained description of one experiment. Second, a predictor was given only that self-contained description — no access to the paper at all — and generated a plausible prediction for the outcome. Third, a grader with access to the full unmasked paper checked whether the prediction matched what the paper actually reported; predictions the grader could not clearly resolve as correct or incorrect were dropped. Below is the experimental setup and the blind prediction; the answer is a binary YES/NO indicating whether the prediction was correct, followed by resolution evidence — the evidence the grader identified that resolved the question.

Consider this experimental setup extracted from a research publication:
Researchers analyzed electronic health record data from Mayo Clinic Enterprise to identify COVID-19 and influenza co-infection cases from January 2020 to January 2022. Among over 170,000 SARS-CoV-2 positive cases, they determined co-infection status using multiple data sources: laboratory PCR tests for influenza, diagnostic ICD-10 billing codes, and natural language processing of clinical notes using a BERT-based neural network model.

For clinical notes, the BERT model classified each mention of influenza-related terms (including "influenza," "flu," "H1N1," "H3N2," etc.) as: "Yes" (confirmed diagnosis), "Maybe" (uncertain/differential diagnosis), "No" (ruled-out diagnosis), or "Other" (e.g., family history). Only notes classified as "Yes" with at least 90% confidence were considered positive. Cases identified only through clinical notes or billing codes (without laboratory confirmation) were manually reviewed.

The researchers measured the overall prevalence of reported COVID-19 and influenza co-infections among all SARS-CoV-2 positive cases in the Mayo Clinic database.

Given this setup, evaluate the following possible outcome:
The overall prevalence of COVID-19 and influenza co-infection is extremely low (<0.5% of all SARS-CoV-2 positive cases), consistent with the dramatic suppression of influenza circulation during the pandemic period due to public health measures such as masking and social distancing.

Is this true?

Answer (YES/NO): YES